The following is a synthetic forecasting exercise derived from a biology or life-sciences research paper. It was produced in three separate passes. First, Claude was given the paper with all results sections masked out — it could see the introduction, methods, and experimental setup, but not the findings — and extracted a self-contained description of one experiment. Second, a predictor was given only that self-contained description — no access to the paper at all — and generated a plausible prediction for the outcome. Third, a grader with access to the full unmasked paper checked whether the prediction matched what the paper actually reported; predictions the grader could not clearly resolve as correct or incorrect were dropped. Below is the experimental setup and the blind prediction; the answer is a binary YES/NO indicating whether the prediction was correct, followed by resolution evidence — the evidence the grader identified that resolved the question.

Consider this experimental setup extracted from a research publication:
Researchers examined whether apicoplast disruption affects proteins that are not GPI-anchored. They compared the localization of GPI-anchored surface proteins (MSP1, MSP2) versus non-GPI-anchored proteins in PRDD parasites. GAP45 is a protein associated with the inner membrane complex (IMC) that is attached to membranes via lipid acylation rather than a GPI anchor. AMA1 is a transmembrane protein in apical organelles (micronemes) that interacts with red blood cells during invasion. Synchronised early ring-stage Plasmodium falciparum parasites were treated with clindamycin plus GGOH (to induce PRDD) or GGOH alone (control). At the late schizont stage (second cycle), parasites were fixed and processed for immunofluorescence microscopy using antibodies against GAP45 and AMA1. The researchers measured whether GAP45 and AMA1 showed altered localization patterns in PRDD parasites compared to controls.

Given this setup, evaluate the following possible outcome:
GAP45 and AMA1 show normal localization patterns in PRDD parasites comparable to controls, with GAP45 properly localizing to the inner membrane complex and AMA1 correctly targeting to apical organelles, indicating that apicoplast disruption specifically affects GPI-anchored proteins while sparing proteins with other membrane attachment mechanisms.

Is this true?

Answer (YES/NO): YES